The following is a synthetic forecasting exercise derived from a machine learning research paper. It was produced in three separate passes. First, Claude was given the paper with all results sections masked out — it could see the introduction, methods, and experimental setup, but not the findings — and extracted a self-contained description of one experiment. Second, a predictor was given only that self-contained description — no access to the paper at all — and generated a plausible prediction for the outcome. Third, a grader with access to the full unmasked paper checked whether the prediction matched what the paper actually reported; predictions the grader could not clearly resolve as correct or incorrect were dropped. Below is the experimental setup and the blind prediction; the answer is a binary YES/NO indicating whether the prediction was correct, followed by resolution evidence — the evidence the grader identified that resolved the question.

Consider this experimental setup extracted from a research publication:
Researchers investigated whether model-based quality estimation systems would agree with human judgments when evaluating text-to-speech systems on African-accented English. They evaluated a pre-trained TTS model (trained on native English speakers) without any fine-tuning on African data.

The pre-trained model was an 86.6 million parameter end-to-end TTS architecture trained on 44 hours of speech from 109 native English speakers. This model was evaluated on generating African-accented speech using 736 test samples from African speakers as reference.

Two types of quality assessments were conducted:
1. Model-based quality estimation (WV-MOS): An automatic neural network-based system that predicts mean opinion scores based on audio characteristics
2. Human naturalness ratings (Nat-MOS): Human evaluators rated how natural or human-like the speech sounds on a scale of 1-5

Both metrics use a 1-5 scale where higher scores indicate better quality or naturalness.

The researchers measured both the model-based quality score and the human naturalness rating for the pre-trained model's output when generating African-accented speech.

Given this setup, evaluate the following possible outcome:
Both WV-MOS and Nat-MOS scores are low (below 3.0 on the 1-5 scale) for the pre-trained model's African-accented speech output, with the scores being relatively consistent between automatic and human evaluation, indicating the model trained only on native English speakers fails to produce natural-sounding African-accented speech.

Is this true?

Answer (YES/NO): NO